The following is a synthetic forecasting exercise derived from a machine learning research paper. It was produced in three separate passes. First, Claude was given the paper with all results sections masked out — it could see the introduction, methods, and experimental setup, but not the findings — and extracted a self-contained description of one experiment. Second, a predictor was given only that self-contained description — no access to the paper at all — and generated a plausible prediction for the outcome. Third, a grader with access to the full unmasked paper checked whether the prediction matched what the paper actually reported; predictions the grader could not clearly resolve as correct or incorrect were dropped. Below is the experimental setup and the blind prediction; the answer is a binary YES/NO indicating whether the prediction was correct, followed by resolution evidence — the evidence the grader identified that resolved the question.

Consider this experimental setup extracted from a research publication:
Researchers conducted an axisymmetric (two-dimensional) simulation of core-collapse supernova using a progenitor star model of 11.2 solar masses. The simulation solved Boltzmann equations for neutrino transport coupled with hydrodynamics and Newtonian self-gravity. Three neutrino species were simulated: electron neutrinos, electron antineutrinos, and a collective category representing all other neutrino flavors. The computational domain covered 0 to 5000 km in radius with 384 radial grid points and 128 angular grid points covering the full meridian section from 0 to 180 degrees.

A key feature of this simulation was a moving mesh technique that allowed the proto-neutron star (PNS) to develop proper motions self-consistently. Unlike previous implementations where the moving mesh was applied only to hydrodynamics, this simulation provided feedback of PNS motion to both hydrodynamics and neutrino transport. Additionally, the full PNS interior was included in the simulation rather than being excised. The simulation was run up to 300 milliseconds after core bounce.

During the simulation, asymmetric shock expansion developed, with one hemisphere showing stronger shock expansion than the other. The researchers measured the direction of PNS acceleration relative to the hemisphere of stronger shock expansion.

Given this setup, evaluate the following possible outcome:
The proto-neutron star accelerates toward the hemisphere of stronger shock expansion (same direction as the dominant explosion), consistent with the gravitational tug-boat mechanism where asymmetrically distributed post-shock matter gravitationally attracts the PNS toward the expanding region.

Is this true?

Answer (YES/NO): NO